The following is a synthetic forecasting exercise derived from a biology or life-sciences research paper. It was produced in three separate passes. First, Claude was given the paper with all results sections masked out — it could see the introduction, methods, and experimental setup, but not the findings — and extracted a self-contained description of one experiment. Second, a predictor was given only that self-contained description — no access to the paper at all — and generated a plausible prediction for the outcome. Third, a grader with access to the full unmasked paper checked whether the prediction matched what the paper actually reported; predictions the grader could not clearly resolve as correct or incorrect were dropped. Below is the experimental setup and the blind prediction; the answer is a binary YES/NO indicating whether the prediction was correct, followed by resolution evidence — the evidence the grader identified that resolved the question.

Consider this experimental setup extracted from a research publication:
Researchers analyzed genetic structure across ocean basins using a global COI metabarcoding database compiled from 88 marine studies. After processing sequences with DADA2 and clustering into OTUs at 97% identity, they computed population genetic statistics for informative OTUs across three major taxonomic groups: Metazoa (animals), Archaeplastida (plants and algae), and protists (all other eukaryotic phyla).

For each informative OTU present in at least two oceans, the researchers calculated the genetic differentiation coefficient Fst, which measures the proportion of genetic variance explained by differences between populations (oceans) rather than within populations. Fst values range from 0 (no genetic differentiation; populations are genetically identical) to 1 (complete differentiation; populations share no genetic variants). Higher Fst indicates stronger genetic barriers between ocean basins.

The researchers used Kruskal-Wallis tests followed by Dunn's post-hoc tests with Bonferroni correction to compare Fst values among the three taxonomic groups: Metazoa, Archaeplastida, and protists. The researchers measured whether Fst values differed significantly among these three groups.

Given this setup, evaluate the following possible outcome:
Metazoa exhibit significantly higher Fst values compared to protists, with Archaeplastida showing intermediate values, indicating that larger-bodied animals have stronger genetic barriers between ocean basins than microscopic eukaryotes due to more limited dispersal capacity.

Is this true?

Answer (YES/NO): NO